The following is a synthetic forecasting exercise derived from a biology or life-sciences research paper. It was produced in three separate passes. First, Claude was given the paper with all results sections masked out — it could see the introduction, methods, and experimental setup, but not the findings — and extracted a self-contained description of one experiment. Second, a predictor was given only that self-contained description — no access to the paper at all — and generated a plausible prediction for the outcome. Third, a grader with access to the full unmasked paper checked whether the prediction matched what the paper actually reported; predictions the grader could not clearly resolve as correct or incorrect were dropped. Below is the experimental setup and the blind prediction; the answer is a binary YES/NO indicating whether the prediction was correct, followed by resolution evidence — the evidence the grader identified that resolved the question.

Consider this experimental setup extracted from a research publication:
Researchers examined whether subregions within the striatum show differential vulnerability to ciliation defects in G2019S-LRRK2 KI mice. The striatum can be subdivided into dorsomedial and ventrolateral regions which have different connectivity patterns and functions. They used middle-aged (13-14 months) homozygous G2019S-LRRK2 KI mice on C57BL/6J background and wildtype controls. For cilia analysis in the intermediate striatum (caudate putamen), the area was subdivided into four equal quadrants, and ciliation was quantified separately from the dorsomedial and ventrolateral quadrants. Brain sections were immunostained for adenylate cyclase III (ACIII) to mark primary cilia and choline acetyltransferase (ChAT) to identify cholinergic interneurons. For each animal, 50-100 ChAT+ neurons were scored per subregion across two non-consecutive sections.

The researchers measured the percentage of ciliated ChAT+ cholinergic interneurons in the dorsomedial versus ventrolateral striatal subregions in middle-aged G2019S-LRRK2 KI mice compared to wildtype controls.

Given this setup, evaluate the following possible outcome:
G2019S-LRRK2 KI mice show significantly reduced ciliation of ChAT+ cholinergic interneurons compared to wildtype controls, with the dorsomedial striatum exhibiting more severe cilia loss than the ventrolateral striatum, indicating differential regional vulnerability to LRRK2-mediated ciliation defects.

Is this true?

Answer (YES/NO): NO